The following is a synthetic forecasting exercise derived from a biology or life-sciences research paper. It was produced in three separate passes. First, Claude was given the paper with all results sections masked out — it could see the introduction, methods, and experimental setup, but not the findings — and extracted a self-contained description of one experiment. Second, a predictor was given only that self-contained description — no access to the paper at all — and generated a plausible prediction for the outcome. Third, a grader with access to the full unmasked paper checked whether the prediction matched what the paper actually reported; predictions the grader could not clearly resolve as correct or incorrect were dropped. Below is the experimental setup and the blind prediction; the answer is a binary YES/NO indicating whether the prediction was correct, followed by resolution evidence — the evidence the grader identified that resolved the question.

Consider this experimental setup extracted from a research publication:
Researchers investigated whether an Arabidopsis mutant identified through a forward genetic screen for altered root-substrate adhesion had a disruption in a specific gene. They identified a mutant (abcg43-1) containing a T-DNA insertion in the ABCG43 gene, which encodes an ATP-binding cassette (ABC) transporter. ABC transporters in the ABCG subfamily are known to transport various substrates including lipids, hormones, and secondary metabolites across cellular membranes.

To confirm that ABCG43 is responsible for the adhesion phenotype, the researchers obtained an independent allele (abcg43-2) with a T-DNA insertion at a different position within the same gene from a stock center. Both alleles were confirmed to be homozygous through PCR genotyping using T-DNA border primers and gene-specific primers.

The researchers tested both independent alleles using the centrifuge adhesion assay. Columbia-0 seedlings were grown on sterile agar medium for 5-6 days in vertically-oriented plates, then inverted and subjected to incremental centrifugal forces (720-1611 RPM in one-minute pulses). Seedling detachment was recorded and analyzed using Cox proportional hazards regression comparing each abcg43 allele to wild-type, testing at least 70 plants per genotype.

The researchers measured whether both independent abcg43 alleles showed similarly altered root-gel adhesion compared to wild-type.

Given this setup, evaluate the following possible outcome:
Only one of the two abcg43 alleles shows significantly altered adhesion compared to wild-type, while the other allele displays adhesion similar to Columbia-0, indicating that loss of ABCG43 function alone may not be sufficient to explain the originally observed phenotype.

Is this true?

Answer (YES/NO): NO